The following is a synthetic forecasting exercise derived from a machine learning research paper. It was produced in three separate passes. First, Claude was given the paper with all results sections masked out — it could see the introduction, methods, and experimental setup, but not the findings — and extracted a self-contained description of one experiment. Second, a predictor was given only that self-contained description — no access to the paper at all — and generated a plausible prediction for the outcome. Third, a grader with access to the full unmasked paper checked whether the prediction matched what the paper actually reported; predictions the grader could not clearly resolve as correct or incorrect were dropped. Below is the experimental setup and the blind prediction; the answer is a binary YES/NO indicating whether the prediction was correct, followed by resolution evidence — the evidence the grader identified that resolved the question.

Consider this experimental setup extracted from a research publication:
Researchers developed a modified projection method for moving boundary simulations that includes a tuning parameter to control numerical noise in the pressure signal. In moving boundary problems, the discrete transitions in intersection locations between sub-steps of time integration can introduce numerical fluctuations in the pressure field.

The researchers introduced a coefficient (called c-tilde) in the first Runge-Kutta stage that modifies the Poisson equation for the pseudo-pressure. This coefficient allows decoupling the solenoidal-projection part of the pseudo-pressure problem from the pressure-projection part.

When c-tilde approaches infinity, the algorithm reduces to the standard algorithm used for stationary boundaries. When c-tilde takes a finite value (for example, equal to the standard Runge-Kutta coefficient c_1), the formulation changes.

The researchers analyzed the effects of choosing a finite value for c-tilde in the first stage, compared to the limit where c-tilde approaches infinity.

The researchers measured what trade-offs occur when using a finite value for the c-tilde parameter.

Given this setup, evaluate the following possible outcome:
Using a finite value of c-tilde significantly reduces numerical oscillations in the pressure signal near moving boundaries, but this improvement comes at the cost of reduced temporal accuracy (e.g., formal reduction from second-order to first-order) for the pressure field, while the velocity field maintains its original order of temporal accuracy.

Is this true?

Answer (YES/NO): NO